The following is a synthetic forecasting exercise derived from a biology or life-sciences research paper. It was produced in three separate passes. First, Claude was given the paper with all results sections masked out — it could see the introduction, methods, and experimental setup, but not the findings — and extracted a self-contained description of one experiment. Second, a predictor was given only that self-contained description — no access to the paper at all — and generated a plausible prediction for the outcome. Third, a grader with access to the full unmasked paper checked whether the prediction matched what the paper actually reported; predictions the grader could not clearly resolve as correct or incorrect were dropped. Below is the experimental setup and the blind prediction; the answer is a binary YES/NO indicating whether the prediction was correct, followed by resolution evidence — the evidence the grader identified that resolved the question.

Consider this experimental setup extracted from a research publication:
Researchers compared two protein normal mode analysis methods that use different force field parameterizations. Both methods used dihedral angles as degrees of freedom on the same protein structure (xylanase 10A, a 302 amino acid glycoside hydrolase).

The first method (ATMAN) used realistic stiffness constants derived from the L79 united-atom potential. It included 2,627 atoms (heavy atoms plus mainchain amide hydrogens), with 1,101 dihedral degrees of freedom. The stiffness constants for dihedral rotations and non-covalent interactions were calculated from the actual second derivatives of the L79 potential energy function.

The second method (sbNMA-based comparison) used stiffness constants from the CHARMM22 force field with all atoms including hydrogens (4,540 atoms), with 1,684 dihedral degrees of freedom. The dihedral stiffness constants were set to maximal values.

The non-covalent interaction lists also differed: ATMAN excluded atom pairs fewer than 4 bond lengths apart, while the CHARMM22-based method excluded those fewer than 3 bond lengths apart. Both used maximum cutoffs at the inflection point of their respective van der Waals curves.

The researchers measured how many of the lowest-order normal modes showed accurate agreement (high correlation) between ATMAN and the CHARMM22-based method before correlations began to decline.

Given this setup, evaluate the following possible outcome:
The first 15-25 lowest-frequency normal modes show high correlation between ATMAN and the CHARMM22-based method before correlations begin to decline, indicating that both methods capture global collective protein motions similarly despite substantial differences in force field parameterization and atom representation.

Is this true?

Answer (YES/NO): NO